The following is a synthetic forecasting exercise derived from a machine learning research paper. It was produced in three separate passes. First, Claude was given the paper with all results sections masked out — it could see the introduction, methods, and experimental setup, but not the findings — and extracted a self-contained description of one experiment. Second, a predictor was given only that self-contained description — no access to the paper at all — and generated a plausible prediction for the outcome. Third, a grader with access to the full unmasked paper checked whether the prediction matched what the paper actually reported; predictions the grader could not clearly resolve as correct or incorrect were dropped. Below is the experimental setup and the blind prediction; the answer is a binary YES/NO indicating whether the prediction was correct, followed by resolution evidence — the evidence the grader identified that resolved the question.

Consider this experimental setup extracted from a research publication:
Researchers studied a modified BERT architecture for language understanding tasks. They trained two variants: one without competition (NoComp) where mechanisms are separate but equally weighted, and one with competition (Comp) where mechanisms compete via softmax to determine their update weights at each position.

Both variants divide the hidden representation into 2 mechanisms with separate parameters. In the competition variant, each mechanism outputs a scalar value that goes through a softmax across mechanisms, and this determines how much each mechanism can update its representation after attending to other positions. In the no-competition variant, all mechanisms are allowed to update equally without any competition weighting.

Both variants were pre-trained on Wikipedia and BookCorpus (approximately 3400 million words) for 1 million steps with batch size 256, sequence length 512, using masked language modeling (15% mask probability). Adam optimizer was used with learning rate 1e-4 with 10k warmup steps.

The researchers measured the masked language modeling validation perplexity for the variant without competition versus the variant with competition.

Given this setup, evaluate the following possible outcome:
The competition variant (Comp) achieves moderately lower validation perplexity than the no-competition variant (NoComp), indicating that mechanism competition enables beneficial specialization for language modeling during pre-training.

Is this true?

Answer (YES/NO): NO